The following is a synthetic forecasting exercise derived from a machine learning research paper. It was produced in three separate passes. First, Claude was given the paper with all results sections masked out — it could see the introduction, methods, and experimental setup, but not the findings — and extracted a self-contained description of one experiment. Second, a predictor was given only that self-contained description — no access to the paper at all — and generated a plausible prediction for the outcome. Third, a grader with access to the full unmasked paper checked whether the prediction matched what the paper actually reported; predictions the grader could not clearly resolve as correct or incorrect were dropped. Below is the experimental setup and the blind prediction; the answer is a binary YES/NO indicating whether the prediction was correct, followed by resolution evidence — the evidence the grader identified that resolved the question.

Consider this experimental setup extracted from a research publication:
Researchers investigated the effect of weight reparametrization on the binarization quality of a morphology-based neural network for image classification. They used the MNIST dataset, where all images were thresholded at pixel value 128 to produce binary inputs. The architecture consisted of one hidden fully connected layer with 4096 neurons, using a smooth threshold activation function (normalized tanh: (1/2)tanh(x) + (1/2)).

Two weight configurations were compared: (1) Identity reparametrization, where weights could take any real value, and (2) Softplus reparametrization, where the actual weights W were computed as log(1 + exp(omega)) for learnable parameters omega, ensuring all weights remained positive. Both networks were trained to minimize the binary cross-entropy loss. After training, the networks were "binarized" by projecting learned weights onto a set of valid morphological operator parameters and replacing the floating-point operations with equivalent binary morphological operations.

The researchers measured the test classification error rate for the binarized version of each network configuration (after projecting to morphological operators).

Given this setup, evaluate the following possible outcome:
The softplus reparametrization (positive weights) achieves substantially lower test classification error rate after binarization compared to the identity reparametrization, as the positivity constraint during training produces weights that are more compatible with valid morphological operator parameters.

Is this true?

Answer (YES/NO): YES